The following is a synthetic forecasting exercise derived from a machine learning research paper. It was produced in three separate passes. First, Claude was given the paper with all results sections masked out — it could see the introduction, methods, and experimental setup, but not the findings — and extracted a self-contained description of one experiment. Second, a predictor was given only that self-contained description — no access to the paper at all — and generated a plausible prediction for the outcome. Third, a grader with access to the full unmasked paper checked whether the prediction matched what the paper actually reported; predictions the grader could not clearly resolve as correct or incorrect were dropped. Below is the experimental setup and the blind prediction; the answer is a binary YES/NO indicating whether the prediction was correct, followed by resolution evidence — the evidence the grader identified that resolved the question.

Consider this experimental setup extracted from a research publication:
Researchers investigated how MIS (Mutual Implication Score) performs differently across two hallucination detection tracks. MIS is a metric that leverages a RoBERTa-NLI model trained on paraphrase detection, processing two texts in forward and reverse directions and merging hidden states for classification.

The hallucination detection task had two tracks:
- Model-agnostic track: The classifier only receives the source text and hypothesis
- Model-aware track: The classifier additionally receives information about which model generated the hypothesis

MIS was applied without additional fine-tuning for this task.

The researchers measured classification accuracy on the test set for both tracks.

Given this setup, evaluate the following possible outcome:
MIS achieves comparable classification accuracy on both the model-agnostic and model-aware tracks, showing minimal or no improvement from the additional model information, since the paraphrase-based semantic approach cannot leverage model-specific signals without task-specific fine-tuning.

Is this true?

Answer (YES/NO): NO